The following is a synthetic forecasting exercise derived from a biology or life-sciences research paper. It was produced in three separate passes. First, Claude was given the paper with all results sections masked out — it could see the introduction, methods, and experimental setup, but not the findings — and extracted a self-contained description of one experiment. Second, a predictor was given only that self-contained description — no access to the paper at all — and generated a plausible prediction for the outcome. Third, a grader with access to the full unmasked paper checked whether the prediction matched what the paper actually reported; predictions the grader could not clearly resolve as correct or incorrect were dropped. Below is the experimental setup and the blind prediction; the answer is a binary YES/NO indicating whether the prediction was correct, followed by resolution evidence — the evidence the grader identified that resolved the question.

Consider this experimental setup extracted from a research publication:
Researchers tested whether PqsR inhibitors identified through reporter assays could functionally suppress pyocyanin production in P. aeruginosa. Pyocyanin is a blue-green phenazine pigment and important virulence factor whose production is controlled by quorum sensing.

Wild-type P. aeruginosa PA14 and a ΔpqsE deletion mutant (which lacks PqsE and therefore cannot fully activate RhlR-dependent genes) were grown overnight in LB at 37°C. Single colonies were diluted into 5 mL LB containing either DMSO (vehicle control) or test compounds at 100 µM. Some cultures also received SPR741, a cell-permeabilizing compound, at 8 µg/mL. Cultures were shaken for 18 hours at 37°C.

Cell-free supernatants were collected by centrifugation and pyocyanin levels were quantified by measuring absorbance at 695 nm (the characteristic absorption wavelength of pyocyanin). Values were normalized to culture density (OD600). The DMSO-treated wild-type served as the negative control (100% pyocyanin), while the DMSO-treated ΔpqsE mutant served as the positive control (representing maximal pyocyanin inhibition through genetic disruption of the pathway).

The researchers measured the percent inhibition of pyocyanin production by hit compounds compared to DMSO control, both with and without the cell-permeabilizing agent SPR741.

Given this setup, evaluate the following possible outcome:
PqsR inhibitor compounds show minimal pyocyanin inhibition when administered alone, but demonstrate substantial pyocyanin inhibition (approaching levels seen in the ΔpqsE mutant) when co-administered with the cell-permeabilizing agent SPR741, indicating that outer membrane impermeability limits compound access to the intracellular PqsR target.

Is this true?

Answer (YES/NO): NO